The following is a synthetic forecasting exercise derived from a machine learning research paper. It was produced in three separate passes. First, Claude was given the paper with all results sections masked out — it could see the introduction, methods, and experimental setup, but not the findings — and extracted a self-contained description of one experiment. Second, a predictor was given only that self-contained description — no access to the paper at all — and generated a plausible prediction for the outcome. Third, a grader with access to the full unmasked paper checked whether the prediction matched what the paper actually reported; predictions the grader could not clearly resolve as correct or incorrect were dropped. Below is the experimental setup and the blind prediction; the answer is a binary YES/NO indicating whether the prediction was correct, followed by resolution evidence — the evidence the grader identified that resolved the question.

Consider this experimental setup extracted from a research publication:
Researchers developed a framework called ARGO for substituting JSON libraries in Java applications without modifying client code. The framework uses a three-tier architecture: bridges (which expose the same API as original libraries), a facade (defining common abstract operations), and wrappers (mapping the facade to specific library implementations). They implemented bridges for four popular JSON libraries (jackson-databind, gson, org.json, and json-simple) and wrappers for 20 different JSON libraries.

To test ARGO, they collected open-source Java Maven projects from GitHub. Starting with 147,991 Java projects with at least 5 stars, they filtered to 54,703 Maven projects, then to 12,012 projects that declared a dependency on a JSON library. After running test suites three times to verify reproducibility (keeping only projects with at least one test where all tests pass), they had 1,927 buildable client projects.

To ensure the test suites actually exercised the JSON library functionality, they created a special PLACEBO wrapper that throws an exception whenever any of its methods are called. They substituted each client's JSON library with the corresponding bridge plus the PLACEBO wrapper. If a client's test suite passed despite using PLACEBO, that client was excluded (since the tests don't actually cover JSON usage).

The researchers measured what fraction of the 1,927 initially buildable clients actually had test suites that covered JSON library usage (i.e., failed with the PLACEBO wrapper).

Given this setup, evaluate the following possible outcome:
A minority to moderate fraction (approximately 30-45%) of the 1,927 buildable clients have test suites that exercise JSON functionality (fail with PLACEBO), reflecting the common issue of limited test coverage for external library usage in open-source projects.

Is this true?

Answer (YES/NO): NO